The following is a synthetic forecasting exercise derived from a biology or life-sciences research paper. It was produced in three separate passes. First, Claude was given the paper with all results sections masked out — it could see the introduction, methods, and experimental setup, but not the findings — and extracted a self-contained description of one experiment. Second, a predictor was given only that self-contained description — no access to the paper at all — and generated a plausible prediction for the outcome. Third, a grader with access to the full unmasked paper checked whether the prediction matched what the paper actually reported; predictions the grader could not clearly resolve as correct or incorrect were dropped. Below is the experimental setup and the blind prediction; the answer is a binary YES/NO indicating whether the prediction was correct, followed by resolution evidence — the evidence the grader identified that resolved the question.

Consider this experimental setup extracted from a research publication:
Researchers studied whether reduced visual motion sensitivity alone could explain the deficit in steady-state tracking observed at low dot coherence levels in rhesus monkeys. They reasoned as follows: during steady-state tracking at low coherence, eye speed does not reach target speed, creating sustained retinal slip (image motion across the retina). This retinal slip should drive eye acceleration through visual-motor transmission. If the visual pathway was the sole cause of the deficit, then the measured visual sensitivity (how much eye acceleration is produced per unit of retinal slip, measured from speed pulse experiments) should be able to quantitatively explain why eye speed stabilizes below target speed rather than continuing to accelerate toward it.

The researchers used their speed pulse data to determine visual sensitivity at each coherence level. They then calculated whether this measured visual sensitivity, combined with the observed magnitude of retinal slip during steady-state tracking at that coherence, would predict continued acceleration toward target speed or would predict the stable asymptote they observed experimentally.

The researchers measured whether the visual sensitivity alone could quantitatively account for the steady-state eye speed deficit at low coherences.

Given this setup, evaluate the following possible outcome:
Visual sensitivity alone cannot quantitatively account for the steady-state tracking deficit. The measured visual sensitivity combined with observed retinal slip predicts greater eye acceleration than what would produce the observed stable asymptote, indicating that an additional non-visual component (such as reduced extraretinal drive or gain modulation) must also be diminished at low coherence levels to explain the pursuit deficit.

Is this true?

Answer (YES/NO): YES